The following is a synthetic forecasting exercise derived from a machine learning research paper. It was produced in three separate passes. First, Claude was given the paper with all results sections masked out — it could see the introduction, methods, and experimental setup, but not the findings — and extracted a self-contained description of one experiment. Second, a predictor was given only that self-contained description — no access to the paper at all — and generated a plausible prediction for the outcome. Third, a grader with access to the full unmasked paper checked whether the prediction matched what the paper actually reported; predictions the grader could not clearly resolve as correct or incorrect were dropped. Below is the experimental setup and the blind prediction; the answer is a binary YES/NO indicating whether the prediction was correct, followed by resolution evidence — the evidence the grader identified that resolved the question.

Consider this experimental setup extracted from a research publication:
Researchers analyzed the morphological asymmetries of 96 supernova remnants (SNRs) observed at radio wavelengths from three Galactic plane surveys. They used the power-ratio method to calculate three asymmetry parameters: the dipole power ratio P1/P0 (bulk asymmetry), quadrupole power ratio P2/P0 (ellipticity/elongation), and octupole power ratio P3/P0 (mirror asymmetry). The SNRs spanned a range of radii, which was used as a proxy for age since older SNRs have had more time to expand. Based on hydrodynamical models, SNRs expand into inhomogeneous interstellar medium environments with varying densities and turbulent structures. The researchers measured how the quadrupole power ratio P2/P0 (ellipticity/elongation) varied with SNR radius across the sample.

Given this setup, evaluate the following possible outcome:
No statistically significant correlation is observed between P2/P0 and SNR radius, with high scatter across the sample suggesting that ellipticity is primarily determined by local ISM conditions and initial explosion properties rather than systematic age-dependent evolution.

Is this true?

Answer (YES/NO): NO